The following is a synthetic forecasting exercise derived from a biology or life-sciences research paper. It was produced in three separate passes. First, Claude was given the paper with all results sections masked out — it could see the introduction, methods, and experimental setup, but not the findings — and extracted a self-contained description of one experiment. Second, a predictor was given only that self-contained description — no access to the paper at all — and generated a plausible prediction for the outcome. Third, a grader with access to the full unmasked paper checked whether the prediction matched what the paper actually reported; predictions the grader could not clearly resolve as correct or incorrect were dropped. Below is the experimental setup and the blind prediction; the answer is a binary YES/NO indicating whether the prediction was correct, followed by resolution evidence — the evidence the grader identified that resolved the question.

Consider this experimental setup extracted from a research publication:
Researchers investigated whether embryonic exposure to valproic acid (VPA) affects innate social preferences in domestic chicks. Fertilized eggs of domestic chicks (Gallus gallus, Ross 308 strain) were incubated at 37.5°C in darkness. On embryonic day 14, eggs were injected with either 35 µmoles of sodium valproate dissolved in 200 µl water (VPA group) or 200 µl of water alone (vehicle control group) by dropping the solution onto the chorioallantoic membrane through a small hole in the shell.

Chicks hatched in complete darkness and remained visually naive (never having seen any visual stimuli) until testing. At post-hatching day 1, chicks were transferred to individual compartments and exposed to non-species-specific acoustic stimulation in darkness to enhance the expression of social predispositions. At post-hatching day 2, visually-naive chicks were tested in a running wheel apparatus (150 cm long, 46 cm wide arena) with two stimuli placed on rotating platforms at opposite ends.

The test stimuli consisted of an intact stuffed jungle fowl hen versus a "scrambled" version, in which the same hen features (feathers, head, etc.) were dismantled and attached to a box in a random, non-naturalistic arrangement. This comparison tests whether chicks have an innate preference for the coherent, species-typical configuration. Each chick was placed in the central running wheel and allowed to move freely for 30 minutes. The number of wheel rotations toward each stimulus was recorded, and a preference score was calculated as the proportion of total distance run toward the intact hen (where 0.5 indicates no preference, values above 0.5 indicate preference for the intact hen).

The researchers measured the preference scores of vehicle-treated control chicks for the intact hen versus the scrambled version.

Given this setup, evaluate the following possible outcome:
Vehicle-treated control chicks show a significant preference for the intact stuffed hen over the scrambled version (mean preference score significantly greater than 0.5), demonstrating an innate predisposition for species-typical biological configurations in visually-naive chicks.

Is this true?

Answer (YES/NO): YES